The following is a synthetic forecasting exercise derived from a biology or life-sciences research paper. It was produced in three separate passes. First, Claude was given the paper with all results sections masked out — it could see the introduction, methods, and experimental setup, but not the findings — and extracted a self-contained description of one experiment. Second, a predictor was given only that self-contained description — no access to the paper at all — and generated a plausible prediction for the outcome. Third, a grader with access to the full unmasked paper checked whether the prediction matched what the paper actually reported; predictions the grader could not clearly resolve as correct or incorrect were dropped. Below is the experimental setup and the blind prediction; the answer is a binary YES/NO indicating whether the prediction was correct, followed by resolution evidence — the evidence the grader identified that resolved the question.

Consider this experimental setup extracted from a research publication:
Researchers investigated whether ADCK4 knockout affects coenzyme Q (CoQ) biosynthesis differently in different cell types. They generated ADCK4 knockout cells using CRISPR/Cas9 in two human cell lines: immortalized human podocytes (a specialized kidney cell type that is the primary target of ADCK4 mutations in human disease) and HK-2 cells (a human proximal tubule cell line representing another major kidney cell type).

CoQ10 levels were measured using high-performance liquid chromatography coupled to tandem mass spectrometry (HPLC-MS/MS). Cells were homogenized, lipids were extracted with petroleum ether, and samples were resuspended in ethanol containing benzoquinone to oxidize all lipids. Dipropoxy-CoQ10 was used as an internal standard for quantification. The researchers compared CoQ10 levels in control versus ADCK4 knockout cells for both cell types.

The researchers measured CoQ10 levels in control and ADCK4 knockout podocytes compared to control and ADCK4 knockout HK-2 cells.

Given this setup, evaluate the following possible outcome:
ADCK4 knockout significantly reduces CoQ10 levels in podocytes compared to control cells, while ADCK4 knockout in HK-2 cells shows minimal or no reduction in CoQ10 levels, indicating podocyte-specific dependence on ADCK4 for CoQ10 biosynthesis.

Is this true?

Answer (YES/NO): YES